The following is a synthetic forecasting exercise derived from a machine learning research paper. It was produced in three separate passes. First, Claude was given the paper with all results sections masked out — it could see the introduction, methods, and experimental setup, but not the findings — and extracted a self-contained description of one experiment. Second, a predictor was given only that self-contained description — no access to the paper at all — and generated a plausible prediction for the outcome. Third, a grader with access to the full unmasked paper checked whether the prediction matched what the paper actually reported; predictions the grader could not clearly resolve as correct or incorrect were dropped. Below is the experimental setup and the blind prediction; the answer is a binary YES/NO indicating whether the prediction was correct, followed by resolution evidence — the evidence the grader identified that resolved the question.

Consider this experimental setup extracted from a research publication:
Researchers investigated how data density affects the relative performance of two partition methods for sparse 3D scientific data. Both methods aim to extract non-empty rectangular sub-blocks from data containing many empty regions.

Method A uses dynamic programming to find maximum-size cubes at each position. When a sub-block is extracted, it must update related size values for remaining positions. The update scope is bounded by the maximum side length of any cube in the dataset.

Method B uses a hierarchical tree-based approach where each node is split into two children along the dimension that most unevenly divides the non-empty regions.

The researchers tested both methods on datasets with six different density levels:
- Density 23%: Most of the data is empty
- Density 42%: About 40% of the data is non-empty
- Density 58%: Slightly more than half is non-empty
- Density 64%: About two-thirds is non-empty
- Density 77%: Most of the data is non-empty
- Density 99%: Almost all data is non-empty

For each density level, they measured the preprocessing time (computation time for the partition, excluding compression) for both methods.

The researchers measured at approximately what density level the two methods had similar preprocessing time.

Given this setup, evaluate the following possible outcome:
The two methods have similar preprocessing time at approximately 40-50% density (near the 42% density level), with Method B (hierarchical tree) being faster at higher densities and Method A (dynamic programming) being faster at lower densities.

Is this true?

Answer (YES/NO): YES